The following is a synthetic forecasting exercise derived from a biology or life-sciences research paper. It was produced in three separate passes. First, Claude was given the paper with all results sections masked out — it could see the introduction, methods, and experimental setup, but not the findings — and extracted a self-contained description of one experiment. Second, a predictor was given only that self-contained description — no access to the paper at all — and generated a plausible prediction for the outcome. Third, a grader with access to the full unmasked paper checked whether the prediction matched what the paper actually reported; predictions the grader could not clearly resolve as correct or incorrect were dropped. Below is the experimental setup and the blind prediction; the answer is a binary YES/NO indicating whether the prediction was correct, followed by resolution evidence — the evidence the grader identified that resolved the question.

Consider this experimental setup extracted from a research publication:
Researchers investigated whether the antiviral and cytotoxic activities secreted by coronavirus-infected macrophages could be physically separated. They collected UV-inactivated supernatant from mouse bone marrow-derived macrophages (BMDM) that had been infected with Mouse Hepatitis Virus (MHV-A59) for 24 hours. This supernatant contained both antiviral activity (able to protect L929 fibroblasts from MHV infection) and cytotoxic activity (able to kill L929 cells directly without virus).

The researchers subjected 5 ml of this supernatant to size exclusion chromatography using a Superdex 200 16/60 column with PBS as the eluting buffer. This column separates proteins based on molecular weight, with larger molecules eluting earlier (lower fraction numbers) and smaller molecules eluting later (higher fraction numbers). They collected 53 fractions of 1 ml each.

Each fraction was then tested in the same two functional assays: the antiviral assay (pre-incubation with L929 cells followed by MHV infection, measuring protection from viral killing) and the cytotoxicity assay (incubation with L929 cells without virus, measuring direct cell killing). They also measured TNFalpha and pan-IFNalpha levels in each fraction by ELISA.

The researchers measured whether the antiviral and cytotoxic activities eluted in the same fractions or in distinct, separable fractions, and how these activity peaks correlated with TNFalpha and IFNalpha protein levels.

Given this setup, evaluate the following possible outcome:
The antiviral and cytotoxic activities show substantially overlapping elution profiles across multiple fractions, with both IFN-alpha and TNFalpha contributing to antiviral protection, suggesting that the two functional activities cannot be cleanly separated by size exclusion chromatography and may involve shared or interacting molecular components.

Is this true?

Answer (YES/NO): NO